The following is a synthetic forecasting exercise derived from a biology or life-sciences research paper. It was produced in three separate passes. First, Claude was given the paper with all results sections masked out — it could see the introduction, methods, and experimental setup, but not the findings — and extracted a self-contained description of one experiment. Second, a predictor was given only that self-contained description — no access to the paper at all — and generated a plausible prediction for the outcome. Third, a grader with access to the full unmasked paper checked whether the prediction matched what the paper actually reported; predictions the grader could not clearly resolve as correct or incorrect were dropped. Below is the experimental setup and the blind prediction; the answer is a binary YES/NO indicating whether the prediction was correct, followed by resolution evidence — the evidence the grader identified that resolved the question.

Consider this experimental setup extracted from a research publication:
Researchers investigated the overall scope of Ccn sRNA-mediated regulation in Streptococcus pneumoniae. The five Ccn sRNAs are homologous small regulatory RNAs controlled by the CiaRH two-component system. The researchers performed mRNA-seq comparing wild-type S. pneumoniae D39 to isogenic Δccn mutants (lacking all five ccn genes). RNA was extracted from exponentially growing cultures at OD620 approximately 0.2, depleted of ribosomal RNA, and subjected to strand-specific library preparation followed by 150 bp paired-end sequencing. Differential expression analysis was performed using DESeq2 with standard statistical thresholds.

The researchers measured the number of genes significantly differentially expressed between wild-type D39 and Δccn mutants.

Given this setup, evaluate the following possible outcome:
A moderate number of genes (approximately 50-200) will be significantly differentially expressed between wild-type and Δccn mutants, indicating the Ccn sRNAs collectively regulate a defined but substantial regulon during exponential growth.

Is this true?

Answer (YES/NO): YES